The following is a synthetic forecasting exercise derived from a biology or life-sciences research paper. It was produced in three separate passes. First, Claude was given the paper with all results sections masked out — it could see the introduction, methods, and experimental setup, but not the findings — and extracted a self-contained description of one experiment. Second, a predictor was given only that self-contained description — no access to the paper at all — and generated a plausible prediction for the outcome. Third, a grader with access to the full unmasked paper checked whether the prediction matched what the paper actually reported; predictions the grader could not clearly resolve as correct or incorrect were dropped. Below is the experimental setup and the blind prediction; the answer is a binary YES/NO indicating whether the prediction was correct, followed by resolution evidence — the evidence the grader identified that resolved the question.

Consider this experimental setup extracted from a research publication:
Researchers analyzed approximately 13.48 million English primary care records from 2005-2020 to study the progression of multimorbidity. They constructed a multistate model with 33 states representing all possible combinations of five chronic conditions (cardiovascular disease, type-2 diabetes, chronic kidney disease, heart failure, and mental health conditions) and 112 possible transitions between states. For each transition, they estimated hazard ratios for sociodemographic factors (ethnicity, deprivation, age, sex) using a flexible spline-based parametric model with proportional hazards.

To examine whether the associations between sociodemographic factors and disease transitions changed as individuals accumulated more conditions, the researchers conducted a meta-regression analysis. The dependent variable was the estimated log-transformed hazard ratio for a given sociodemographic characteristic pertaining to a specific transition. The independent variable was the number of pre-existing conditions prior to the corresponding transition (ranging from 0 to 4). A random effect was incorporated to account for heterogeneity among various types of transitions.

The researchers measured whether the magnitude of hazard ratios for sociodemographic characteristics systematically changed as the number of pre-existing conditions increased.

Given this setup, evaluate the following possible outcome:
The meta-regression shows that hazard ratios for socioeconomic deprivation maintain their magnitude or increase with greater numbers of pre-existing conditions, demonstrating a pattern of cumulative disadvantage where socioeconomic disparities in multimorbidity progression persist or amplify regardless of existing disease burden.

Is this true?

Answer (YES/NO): NO